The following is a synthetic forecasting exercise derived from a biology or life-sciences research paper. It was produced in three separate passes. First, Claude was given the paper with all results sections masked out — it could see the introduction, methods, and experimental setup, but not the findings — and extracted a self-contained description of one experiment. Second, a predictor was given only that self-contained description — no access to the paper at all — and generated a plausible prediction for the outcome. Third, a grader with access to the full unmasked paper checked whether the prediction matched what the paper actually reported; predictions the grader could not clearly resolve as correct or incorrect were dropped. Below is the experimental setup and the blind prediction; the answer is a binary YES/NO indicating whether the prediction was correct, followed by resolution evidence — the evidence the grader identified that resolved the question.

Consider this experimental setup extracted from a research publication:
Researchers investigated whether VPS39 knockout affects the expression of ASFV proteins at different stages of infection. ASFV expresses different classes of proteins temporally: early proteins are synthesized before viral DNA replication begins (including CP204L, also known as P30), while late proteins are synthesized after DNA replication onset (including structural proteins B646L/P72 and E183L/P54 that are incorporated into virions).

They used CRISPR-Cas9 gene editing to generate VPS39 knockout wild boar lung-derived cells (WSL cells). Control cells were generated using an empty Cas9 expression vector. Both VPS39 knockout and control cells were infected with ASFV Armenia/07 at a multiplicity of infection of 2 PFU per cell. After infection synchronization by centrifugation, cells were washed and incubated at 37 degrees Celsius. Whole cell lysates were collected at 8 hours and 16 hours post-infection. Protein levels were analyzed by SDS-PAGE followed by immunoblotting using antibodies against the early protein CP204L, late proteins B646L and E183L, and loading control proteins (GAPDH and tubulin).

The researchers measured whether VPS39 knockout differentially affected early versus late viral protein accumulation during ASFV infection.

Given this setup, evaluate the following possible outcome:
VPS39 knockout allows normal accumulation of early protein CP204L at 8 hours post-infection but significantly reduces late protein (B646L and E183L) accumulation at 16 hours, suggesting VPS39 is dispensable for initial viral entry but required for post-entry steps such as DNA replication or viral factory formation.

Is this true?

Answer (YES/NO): NO